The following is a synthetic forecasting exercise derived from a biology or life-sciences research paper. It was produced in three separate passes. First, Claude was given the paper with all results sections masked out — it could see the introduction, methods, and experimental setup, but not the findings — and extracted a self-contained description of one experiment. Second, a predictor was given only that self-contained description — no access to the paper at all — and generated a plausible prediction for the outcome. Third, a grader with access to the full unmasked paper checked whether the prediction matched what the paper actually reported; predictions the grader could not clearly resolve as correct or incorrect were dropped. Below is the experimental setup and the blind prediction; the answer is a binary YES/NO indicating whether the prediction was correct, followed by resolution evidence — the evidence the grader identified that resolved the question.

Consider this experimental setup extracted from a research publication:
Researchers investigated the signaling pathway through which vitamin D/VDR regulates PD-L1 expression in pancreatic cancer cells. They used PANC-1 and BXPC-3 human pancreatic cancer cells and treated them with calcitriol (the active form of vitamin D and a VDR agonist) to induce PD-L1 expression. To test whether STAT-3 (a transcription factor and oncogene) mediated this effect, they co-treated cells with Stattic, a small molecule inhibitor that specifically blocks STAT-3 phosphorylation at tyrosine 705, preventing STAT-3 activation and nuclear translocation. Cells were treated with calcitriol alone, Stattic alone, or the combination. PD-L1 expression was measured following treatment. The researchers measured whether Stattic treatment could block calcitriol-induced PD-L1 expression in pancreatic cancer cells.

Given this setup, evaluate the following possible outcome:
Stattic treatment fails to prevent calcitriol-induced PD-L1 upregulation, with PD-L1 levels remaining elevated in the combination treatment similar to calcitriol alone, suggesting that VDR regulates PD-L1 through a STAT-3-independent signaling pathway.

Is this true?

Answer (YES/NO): NO